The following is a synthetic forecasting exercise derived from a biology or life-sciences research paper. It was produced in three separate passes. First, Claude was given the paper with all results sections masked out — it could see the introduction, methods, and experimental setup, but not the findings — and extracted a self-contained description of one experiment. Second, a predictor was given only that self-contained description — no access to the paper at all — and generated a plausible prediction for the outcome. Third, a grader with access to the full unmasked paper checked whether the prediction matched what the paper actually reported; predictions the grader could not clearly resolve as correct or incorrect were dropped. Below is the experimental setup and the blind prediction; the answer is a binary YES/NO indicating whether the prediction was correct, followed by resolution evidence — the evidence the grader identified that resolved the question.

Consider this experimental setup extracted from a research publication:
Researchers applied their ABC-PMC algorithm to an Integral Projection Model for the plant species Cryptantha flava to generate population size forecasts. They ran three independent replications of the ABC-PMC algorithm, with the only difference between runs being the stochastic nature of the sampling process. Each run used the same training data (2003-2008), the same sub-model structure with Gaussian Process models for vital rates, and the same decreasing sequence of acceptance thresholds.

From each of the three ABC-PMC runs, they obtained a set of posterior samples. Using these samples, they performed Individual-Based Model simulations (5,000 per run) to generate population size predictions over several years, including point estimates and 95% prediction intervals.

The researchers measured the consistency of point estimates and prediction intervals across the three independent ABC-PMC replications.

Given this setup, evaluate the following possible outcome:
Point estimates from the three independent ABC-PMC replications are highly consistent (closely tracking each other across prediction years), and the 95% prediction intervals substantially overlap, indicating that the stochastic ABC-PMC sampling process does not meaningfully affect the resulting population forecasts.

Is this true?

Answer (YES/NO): NO